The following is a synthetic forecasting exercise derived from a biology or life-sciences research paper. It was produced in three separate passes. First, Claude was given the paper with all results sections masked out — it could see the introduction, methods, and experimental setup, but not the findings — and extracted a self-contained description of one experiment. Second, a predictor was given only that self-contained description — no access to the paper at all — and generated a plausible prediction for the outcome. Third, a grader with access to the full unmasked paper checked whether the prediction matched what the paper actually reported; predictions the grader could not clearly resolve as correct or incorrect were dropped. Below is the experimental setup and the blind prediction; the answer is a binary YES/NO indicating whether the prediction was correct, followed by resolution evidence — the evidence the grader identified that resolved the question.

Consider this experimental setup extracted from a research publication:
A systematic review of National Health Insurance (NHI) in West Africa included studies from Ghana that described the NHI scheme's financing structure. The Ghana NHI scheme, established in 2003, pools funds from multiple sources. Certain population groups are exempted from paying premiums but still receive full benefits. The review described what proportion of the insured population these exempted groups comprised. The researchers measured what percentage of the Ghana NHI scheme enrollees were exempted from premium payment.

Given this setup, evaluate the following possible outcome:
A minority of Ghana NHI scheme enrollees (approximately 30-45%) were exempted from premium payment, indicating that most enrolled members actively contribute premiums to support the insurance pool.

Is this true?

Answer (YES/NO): NO